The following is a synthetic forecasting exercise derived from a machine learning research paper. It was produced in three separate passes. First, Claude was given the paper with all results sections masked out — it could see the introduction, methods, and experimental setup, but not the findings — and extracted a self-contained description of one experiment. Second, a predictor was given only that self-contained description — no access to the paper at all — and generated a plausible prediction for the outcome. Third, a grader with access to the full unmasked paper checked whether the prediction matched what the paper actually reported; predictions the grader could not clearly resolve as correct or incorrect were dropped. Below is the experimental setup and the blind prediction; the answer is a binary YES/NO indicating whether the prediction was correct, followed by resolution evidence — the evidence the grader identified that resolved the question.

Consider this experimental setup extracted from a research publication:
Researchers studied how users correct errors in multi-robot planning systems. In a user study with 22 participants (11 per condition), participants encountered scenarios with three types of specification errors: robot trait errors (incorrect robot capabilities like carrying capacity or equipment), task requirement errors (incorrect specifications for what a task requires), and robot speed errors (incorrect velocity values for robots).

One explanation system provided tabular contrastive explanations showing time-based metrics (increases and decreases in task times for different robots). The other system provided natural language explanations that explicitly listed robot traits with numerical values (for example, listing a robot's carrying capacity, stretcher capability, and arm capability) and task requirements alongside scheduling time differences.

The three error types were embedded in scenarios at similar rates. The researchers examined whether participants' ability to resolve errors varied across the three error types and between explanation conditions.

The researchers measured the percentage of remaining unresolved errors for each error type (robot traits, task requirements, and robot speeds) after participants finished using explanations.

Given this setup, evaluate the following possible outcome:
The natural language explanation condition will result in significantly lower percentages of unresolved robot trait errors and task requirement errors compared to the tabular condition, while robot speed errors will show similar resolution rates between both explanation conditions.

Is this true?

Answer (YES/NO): YES